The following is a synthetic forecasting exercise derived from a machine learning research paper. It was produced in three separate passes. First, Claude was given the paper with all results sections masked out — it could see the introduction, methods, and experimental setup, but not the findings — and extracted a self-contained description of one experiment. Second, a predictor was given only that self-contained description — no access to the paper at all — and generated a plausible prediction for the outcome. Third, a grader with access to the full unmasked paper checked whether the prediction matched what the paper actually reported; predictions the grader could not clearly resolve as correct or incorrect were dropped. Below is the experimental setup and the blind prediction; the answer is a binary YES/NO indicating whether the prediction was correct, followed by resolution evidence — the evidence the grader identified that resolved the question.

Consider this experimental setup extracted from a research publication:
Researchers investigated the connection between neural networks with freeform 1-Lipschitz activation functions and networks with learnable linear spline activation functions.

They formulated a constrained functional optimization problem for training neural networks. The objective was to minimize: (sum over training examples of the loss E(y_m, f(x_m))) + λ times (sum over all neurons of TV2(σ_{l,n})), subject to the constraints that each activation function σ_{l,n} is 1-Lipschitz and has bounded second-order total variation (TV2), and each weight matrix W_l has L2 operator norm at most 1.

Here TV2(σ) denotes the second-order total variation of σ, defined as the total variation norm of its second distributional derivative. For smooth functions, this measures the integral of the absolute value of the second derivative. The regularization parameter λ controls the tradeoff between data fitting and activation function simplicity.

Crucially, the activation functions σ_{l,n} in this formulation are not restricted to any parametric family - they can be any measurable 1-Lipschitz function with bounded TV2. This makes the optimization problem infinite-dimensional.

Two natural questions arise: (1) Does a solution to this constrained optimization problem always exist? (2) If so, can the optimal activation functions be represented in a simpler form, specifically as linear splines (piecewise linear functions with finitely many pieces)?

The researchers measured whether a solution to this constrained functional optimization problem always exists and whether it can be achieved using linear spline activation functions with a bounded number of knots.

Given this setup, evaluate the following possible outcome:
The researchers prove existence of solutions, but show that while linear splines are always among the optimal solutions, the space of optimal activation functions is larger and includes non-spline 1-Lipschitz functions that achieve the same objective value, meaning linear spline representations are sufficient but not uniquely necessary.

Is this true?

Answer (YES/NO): NO